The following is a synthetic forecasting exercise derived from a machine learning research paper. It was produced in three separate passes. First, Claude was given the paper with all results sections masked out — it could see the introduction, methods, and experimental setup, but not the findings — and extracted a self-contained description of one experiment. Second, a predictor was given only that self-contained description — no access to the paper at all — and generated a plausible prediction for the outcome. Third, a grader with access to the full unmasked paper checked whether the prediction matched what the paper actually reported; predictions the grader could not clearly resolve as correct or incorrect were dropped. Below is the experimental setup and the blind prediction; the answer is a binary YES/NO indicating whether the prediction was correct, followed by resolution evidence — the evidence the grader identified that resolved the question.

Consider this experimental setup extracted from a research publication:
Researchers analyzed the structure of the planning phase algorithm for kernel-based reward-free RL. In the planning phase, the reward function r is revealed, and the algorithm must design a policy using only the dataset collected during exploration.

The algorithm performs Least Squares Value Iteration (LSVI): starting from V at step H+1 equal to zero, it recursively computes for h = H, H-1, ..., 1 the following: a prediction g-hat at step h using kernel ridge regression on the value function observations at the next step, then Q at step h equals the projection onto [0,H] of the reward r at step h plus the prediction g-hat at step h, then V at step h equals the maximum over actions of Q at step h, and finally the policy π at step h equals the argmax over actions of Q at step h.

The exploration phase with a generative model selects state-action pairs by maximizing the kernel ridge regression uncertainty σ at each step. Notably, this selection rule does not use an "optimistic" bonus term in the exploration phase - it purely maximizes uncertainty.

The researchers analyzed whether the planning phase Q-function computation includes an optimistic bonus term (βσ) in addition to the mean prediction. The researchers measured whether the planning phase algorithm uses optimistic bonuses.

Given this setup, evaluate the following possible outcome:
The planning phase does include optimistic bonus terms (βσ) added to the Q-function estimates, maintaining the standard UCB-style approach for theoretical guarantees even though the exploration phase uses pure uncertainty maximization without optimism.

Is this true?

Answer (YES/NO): NO